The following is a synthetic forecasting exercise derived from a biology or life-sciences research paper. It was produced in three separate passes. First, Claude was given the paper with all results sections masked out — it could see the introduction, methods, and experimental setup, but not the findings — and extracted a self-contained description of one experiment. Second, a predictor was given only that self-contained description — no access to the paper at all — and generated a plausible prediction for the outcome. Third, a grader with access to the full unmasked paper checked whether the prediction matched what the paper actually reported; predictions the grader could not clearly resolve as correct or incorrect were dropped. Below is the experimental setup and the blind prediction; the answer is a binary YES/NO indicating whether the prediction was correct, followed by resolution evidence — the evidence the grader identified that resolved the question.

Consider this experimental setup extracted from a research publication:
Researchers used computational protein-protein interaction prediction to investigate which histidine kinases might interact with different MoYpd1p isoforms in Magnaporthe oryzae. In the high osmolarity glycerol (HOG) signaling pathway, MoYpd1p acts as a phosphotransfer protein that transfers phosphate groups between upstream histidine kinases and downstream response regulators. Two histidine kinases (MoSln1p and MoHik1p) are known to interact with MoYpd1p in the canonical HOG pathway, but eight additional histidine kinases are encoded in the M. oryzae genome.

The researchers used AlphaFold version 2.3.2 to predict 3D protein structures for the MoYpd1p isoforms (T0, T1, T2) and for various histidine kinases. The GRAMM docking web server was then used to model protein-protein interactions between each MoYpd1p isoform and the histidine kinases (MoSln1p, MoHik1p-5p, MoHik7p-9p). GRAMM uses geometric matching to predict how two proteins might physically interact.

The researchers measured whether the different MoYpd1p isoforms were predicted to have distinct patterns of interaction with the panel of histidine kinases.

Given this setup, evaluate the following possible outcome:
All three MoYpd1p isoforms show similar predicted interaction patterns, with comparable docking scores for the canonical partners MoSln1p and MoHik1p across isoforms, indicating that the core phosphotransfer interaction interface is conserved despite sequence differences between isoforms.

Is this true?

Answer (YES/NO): NO